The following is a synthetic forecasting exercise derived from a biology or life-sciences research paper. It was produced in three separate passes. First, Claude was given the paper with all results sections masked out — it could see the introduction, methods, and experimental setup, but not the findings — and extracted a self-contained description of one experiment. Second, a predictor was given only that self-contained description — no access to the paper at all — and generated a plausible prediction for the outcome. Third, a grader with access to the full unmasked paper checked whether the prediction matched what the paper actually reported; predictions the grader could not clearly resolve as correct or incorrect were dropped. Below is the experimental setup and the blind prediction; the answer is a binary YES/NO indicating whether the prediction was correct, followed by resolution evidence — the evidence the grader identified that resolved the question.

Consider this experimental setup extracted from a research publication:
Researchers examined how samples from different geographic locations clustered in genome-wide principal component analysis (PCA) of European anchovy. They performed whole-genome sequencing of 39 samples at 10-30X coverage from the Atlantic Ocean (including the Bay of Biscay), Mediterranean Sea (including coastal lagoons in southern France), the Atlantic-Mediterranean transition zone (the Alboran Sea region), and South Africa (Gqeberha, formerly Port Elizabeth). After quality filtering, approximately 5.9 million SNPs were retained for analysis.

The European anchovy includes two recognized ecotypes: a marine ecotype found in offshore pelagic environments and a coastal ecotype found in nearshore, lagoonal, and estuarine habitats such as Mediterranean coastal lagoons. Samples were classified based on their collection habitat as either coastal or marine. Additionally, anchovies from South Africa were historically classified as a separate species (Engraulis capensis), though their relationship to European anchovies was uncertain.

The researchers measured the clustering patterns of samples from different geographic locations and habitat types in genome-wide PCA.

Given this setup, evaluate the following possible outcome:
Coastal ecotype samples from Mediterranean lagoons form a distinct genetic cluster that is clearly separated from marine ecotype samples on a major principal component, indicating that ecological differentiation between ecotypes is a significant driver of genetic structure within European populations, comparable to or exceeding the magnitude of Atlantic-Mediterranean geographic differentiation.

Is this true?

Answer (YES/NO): NO